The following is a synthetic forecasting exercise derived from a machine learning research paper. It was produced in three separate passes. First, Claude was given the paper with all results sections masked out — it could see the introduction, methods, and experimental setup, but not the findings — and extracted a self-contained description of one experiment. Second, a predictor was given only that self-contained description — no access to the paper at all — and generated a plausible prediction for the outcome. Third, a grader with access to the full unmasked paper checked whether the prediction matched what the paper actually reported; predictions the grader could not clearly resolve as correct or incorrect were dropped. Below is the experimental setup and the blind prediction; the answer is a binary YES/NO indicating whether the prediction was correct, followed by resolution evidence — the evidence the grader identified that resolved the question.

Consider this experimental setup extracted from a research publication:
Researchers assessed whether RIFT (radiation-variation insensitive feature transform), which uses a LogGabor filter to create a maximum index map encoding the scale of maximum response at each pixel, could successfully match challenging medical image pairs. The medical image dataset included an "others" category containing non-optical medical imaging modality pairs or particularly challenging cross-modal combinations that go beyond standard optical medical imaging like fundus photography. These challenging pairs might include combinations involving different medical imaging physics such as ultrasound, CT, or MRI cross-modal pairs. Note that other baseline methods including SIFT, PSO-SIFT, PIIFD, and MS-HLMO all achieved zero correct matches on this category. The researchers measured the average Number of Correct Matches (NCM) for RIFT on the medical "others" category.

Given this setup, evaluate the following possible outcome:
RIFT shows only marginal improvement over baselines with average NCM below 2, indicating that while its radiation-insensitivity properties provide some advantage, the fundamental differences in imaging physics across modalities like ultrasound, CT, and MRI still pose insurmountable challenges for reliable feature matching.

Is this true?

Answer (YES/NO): NO